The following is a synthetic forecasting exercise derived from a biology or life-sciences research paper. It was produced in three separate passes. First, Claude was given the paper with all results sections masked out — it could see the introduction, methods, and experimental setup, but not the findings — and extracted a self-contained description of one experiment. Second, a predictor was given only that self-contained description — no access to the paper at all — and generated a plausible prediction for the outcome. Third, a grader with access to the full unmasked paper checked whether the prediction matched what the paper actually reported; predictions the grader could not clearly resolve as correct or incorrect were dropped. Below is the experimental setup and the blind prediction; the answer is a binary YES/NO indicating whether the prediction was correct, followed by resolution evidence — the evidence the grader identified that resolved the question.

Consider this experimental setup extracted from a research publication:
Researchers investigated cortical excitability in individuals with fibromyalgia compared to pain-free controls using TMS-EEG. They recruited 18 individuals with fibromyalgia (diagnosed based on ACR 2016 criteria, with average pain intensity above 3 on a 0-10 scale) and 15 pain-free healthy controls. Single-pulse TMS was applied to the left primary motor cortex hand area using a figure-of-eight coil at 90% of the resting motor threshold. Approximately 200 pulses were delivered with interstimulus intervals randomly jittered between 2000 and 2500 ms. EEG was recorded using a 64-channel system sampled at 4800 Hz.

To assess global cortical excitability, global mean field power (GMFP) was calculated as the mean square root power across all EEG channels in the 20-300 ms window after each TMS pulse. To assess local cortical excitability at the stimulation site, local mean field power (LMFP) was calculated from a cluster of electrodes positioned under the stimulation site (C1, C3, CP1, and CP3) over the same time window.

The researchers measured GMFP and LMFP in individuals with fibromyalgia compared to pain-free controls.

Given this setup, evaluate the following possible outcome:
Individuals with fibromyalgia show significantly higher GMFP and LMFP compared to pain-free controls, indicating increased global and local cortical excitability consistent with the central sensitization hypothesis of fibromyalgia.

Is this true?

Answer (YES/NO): NO